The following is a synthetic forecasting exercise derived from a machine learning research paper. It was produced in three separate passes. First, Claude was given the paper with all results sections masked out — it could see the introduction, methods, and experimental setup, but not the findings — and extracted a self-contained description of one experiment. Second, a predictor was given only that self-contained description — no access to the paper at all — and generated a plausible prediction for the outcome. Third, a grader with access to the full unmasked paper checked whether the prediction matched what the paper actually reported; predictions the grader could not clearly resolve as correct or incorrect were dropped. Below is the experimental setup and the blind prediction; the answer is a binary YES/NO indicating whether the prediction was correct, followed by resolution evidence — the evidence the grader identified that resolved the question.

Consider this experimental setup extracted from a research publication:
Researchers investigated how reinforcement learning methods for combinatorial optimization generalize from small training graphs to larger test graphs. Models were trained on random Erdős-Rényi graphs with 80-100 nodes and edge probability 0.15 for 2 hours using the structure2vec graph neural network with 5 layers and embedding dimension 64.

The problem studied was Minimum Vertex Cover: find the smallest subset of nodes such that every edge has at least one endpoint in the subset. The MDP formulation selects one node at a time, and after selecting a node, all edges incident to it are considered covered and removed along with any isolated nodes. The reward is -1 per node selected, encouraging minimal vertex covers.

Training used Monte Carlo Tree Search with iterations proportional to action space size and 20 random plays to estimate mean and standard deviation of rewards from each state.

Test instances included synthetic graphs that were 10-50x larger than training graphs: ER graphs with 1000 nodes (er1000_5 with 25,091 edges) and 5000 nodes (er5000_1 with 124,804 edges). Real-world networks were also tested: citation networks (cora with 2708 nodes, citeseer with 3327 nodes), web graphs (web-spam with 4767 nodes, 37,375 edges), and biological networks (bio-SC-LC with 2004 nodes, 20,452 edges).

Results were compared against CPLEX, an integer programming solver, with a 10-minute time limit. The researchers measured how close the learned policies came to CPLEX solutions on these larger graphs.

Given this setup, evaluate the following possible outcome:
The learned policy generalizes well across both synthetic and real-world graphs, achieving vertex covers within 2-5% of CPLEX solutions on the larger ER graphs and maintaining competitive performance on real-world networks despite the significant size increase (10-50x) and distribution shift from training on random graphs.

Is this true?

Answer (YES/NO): YES